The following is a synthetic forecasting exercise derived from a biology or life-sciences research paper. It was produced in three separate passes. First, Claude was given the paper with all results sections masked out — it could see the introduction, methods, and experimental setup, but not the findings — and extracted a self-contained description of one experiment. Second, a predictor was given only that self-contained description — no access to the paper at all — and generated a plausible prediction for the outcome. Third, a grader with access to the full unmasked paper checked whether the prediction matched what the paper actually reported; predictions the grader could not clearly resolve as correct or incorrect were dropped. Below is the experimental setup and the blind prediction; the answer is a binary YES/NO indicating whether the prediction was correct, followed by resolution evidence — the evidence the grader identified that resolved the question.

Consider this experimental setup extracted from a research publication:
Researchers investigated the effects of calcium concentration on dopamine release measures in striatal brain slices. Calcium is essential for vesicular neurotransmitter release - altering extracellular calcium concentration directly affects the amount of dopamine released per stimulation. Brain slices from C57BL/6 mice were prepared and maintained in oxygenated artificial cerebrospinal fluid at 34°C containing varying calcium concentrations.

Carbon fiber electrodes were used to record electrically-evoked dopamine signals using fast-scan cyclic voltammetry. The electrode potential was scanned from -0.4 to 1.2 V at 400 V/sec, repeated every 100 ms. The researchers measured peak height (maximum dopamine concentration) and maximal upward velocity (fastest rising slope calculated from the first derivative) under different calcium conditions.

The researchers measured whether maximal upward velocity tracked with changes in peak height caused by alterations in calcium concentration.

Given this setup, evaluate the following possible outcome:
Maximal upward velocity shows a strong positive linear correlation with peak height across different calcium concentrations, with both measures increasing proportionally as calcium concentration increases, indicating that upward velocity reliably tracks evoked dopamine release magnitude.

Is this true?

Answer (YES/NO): YES